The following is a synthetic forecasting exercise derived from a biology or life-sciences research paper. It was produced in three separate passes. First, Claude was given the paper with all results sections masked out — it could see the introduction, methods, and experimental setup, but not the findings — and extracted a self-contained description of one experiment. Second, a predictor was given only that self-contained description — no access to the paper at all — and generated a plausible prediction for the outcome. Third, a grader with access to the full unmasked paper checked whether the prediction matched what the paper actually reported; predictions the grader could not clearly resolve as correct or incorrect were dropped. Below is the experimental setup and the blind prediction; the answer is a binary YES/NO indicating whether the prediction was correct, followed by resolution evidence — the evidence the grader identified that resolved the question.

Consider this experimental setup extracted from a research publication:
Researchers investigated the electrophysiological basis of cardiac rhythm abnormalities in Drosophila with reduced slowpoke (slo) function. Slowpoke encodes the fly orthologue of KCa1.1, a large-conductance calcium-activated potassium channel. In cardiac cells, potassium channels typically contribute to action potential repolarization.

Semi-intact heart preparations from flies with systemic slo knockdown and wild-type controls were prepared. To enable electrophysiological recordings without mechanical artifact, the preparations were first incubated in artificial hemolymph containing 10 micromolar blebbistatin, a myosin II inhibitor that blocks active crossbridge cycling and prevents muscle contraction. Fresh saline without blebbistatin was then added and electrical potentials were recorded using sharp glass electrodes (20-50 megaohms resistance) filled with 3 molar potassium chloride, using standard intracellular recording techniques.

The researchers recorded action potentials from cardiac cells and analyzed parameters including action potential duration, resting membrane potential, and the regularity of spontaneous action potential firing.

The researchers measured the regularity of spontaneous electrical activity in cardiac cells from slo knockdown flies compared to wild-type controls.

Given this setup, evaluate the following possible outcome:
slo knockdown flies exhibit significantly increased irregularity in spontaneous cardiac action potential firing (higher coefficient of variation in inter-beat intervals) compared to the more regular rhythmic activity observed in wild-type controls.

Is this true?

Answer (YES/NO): YES